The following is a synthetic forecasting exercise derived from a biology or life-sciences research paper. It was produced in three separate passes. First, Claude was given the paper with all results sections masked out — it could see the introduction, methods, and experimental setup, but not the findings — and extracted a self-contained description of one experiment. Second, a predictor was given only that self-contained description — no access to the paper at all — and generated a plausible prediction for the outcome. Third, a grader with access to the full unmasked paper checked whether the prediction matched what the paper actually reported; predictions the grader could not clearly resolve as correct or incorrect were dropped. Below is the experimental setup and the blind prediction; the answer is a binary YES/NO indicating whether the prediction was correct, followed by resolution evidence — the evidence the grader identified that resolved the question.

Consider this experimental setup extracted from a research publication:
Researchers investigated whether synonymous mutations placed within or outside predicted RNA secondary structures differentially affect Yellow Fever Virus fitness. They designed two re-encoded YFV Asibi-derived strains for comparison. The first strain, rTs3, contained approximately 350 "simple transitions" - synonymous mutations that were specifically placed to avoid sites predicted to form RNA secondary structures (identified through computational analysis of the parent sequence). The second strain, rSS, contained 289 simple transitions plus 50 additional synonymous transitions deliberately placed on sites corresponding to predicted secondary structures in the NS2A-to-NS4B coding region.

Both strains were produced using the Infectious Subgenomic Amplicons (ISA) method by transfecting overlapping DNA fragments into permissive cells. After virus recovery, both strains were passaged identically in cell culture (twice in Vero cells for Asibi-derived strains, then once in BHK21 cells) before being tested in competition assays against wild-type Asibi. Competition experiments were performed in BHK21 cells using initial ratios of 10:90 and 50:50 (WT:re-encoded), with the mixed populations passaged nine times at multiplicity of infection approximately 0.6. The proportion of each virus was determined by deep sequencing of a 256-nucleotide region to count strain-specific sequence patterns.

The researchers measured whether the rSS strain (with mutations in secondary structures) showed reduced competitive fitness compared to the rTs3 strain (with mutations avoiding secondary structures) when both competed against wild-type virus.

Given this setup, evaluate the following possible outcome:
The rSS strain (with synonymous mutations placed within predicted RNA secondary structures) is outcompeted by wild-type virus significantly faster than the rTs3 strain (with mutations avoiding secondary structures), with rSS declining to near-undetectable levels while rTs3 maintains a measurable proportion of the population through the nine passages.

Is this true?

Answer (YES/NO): NO